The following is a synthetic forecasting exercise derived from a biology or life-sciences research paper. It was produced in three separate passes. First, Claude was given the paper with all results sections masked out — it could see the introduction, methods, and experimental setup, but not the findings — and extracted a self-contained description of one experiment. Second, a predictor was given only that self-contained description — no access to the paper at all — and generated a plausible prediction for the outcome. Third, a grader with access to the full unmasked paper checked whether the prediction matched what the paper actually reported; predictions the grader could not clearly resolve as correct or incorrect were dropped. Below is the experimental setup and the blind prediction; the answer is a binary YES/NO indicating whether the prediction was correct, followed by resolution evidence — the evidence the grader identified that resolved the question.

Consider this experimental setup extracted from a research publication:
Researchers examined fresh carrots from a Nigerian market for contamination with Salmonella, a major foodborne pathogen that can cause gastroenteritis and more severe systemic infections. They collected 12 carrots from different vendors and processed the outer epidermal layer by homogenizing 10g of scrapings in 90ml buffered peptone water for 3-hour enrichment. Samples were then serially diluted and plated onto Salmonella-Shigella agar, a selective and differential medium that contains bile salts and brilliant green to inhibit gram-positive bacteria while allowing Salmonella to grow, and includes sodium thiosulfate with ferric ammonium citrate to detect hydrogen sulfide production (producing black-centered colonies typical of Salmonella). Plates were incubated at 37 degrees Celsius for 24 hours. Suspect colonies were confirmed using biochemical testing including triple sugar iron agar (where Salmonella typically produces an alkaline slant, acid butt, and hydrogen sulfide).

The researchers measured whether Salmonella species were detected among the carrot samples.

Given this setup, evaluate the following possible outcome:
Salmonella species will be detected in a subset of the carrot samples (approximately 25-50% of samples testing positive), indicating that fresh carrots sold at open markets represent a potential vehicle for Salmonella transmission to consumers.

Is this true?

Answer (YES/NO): NO